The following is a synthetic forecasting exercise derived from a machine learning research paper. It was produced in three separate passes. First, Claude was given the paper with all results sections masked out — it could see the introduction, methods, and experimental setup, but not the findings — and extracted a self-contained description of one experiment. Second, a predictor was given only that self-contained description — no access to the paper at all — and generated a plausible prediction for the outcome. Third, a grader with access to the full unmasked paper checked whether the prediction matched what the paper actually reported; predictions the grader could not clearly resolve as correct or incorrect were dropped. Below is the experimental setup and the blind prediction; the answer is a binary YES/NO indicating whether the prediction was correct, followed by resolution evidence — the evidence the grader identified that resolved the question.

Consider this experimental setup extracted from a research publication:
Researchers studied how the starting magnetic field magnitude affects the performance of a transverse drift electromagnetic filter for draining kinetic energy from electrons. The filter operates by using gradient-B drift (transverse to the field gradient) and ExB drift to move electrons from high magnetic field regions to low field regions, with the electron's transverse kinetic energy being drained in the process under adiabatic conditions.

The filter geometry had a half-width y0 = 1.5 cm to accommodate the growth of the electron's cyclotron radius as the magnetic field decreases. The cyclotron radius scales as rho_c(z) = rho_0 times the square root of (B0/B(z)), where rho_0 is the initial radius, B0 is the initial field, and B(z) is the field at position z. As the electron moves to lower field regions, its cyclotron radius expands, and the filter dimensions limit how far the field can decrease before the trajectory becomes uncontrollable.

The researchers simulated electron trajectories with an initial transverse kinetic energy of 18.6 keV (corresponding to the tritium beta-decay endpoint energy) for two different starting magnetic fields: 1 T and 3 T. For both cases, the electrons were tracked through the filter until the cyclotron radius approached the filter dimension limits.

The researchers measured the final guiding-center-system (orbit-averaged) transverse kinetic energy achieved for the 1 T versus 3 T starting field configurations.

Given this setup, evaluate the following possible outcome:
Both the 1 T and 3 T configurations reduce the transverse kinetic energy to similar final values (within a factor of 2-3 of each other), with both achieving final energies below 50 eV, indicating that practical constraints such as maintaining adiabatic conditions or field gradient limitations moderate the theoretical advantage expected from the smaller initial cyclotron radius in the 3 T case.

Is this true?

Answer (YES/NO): NO